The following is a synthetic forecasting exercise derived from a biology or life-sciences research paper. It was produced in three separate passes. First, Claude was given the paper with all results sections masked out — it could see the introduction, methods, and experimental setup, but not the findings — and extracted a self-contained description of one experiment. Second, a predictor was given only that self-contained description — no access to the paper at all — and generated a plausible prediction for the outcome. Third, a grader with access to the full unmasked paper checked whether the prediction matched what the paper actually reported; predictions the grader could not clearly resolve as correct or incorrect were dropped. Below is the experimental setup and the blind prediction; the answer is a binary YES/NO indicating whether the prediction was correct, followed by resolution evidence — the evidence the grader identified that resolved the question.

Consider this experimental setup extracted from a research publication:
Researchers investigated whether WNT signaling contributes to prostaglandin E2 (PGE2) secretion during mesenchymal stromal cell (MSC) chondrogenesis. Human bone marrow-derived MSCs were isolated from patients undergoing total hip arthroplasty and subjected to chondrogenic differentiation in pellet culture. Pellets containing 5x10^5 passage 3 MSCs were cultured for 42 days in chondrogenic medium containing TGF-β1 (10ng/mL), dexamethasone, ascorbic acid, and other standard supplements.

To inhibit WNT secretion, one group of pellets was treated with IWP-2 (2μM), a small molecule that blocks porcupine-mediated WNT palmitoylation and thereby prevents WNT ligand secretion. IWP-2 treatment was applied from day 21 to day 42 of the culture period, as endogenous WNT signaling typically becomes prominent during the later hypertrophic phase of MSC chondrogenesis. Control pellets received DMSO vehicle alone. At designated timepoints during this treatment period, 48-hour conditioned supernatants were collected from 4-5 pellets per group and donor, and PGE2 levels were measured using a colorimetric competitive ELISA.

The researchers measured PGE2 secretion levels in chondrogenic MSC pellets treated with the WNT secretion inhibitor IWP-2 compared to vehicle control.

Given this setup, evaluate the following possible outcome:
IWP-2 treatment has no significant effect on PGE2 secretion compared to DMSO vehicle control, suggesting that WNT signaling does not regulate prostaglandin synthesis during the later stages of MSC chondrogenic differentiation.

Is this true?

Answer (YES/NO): NO